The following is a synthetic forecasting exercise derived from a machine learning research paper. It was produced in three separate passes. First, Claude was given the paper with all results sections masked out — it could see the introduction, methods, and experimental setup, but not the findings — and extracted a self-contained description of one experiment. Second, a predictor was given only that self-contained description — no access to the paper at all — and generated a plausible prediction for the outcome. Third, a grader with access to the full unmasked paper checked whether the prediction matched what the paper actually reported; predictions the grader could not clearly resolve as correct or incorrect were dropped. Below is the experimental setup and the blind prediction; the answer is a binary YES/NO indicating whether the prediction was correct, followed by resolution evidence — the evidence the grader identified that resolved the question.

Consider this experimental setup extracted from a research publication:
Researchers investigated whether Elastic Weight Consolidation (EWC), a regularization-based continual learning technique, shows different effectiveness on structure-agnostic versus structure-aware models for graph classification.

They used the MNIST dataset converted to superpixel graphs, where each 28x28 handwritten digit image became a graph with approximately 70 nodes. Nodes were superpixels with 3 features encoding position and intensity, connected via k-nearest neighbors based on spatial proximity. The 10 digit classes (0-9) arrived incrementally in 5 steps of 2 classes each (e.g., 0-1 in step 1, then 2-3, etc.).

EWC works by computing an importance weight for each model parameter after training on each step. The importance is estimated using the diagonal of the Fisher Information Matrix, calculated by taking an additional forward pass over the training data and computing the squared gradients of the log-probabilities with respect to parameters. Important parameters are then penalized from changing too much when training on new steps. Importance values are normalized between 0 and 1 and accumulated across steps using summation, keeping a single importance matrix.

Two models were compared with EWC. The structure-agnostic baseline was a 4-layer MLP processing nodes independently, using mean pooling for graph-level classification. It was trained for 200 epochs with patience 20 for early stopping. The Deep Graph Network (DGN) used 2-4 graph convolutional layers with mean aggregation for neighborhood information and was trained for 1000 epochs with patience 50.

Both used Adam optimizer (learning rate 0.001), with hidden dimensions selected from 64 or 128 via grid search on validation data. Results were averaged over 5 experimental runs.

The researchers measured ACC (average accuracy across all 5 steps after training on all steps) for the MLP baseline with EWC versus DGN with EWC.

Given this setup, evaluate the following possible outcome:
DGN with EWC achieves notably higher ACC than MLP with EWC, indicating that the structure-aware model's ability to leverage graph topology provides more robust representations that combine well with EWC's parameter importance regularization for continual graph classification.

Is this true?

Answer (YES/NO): NO